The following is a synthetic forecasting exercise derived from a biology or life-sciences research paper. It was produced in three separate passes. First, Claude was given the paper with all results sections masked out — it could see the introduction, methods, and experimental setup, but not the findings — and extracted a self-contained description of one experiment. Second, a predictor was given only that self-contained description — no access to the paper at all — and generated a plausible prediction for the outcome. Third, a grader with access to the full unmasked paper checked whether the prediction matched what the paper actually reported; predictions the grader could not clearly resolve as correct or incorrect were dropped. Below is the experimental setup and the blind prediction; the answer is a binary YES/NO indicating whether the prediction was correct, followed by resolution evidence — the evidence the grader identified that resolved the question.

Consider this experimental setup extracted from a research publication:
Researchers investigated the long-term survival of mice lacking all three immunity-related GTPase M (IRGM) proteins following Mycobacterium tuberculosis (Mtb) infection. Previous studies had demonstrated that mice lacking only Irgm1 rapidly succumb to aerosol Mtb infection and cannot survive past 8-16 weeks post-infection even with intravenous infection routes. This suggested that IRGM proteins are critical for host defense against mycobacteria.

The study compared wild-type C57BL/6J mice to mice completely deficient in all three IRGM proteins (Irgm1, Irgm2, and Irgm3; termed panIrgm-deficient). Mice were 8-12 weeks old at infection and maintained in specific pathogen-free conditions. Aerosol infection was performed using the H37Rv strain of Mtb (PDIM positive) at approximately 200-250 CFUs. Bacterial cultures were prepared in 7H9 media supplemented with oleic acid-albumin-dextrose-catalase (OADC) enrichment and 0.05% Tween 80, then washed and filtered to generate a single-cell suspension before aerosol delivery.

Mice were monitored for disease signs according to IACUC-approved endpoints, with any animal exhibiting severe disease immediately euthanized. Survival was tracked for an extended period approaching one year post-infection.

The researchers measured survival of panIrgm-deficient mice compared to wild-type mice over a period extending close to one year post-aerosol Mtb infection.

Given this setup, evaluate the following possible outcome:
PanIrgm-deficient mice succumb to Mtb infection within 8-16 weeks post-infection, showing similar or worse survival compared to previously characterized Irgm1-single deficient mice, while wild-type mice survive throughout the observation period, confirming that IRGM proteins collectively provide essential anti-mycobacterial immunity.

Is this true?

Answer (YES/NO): NO